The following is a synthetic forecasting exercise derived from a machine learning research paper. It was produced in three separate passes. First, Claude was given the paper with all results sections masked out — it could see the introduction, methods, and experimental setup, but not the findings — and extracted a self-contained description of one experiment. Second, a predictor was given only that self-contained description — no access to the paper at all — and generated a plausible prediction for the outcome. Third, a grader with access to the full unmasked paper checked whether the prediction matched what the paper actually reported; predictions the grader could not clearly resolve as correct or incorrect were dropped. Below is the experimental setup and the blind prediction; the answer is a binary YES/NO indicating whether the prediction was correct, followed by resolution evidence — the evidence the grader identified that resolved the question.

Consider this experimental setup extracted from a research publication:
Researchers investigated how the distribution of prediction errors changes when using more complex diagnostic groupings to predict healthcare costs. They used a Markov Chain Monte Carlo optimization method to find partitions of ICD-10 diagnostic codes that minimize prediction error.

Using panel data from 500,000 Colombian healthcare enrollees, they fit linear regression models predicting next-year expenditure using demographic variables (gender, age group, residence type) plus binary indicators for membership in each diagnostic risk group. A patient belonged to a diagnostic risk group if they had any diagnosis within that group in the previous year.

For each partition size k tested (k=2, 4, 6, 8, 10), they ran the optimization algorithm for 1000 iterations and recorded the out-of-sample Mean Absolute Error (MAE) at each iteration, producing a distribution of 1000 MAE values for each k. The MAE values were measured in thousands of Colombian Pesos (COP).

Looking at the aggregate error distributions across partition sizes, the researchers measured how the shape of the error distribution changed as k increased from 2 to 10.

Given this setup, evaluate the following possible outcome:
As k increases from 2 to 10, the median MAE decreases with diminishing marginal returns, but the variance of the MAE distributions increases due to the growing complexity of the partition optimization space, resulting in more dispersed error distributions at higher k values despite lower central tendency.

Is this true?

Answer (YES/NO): YES